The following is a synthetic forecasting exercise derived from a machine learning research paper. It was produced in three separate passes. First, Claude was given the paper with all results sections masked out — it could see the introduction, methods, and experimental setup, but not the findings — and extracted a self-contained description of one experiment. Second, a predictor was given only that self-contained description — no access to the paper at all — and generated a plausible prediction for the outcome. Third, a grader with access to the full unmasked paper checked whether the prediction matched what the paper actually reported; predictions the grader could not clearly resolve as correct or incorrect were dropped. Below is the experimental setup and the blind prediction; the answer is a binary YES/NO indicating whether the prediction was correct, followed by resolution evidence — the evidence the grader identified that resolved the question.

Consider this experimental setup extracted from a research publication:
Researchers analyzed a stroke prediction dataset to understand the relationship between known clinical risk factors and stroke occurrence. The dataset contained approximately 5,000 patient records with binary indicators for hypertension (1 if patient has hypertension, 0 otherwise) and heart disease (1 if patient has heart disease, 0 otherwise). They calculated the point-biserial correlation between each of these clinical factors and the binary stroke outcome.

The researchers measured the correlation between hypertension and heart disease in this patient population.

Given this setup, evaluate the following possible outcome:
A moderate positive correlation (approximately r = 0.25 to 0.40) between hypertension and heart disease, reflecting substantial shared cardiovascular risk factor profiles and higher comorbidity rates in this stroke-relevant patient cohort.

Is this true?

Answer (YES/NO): NO